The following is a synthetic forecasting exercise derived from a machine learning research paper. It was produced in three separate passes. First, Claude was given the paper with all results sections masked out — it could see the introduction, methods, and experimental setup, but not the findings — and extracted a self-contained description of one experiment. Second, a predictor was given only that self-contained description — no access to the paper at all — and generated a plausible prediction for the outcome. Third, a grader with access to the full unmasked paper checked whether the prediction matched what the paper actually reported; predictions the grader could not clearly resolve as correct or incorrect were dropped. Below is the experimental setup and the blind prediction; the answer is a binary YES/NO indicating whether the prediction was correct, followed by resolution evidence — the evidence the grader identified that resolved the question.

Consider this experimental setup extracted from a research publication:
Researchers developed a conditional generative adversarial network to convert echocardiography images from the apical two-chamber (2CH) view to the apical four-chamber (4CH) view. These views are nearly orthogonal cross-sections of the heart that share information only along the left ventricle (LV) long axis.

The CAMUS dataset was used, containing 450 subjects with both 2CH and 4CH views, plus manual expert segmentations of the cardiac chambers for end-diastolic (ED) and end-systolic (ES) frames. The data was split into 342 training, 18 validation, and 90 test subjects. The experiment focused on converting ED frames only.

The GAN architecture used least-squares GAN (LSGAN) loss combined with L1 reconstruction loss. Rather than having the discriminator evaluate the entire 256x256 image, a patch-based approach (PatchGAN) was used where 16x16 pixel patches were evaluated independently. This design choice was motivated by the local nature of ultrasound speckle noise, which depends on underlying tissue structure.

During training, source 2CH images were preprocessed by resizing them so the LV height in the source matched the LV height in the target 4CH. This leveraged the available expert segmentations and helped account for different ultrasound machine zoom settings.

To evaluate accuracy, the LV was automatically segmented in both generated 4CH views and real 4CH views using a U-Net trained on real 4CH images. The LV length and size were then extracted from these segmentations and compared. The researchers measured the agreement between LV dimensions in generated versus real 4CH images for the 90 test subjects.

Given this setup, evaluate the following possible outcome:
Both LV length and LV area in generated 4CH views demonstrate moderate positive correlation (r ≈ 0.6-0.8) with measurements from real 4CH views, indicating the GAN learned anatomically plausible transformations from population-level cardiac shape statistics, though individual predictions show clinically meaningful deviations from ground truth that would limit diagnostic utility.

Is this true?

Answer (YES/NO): NO